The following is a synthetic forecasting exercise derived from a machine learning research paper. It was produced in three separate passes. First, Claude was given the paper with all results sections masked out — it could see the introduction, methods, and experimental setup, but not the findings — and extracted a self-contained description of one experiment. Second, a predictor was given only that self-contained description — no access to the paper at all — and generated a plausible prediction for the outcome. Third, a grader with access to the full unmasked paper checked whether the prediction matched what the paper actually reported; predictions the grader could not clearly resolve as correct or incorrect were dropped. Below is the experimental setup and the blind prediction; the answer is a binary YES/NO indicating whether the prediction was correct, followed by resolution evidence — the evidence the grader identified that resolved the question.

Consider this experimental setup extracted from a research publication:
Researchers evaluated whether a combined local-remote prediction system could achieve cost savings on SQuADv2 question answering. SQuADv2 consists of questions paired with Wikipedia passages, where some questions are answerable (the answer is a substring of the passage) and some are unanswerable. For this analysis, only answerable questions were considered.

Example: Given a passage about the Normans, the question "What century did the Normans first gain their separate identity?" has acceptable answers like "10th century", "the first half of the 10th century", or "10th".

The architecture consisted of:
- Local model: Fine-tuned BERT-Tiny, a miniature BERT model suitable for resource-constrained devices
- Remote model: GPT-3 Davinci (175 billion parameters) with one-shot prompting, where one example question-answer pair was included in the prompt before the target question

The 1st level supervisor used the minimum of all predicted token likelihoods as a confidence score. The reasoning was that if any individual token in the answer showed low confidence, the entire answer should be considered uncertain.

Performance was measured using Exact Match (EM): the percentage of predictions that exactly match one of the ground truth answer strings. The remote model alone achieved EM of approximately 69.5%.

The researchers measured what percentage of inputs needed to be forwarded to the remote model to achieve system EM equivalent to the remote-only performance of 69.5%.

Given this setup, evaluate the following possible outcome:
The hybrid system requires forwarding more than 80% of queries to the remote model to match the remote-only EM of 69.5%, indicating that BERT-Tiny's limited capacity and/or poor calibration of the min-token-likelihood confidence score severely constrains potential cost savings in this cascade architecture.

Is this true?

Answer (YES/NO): NO